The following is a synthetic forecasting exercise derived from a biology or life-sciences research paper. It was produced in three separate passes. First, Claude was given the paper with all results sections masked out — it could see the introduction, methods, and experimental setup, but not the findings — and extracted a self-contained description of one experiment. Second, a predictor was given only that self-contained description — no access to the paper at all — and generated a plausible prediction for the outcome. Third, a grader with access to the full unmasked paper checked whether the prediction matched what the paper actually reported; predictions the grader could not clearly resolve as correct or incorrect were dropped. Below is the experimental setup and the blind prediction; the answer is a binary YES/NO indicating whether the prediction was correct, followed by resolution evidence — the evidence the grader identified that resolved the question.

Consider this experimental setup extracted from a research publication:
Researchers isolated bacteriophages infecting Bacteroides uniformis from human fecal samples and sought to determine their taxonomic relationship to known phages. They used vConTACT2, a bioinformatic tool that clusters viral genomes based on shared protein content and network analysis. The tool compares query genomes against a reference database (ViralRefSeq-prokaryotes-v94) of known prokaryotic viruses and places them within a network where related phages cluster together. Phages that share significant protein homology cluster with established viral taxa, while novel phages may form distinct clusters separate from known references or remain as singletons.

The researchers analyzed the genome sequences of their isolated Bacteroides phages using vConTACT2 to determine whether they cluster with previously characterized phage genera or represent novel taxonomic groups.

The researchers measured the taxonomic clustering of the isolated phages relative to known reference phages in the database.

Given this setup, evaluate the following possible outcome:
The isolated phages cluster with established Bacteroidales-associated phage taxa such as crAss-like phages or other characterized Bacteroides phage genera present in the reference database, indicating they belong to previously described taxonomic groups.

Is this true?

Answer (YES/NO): NO